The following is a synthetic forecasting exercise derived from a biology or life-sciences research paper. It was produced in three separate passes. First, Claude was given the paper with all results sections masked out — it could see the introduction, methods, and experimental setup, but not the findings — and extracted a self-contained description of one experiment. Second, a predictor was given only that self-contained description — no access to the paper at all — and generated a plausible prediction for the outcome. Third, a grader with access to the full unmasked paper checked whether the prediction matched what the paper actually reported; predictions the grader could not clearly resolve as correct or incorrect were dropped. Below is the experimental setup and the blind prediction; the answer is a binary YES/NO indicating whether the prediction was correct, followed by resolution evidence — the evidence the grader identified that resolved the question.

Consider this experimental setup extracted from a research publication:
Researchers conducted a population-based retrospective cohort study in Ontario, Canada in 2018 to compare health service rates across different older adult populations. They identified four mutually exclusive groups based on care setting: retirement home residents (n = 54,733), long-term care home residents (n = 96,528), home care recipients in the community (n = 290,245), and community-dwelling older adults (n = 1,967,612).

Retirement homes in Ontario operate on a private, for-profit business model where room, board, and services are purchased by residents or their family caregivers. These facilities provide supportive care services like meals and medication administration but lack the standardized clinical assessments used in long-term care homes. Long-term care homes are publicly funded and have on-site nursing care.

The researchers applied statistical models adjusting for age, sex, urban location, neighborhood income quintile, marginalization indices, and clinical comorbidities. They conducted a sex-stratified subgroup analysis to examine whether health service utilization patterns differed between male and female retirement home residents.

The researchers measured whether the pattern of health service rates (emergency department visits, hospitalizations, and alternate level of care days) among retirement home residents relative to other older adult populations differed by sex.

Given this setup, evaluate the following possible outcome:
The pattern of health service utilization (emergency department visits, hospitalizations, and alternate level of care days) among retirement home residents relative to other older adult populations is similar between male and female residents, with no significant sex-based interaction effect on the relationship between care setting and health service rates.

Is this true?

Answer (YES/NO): NO